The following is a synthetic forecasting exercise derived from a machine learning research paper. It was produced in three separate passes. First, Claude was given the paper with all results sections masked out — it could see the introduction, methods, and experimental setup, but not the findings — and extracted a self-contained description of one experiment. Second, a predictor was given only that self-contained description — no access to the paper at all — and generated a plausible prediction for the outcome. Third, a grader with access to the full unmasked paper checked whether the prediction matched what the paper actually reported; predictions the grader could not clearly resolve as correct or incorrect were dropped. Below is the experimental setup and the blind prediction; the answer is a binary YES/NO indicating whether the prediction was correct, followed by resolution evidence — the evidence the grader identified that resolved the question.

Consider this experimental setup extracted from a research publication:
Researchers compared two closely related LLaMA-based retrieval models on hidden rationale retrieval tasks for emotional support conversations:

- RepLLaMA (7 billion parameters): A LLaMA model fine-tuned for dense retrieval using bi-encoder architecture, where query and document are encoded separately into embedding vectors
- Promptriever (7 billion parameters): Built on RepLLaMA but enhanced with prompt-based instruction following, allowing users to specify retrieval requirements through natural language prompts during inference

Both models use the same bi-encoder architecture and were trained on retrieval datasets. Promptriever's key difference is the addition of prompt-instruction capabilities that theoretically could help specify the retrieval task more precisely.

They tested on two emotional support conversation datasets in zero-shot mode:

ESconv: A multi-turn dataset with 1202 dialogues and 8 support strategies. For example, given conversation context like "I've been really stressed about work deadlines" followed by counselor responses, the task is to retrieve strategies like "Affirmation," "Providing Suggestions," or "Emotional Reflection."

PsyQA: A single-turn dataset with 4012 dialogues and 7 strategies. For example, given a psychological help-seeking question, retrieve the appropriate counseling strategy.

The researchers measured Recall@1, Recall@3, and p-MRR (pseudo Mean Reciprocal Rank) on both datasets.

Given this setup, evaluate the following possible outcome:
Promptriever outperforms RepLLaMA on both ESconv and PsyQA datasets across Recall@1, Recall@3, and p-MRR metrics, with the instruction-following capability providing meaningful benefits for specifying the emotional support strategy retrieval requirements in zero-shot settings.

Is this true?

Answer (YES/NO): NO